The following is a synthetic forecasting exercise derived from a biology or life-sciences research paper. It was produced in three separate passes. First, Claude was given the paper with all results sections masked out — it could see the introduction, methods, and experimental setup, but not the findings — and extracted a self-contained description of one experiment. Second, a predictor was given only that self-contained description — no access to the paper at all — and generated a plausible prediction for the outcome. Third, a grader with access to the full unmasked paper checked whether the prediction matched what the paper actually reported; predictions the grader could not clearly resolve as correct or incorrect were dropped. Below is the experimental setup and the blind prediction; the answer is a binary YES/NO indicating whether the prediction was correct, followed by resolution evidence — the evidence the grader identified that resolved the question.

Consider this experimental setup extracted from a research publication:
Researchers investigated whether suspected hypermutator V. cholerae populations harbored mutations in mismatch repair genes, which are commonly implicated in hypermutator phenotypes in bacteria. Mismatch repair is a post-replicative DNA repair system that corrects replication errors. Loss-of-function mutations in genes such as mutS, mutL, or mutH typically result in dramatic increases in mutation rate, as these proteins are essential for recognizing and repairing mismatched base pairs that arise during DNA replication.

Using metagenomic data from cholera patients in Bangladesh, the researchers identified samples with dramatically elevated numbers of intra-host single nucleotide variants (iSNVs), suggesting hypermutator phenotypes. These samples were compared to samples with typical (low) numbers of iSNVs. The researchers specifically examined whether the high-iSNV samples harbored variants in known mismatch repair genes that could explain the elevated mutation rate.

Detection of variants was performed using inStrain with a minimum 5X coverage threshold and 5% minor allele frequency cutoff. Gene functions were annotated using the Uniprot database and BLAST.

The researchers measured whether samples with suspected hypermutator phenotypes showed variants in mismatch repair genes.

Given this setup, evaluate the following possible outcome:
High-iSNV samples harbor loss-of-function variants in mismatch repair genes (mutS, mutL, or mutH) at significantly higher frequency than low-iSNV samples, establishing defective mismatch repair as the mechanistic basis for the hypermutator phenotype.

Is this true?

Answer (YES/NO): NO